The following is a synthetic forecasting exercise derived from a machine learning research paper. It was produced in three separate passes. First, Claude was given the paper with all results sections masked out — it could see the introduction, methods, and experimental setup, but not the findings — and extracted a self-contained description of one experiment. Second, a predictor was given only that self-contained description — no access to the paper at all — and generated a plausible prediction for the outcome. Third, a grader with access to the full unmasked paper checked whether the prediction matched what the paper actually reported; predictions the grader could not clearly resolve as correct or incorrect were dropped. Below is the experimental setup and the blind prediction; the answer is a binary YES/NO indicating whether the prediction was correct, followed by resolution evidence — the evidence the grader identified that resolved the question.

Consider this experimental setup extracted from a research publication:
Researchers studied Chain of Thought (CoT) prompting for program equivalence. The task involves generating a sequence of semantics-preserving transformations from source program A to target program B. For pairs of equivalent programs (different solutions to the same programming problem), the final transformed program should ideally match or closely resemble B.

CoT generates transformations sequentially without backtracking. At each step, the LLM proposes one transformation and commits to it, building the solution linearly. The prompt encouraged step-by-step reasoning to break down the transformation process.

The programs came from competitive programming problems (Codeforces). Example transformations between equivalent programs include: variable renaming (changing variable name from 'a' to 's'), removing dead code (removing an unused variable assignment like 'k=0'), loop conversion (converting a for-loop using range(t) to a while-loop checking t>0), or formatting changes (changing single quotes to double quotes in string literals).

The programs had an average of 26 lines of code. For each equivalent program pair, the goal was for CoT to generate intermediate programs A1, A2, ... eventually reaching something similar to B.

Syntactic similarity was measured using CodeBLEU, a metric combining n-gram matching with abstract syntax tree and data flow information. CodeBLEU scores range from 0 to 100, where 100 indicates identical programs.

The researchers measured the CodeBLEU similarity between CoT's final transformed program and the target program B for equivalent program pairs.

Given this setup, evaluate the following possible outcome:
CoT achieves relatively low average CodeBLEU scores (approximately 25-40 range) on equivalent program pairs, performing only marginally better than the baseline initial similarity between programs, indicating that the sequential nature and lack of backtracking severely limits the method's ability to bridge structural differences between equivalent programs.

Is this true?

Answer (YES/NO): NO